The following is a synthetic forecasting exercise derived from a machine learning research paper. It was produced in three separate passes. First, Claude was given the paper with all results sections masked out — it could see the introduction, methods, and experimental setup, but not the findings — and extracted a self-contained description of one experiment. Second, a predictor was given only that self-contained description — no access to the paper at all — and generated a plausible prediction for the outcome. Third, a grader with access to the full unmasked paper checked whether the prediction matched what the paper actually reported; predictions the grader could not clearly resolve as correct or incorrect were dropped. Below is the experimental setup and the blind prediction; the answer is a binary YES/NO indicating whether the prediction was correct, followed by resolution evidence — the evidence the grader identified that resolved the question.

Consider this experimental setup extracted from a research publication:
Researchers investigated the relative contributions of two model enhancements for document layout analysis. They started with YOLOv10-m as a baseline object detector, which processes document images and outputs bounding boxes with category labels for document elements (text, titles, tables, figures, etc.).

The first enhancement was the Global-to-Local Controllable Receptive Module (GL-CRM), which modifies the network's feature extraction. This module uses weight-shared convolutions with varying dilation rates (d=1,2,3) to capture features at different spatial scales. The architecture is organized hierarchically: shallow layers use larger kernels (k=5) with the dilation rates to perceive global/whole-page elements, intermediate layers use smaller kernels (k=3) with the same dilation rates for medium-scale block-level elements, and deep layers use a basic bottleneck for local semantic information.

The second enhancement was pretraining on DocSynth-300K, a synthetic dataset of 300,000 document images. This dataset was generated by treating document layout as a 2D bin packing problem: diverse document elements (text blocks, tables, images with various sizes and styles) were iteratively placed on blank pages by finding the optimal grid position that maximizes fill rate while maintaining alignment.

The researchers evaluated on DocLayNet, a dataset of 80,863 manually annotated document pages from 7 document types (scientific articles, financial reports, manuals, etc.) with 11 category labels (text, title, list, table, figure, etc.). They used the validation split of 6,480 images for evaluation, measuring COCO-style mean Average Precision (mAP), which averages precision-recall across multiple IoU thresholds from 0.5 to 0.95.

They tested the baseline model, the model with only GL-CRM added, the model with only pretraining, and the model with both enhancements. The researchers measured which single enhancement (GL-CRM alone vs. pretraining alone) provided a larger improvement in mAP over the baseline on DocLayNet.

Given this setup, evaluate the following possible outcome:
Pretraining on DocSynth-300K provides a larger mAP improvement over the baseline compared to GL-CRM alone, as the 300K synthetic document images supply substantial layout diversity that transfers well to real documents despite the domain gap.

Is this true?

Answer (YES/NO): YES